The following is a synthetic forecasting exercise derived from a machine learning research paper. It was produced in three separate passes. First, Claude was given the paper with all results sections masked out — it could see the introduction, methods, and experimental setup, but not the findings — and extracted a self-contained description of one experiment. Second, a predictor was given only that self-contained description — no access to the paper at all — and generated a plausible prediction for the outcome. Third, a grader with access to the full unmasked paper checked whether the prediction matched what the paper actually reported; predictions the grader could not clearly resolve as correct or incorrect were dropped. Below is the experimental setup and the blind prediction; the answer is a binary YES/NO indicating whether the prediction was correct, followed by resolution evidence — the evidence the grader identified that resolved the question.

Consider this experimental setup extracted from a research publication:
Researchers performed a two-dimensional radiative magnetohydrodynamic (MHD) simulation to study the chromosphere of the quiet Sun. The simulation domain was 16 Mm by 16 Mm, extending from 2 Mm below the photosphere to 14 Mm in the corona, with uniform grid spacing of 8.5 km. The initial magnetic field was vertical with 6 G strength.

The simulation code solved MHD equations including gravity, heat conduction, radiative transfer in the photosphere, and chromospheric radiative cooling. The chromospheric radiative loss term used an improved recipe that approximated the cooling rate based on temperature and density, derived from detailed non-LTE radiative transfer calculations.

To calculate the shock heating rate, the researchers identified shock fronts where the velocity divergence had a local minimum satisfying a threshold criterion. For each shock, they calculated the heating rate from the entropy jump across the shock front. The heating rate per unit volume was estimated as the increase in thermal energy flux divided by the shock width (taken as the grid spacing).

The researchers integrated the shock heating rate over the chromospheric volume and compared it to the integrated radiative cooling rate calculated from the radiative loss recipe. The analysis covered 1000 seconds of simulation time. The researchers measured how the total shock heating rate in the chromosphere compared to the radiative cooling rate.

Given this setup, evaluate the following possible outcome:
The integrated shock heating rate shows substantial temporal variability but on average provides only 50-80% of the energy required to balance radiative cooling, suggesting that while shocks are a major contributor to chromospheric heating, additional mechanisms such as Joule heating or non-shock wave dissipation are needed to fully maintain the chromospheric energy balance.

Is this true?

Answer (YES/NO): NO